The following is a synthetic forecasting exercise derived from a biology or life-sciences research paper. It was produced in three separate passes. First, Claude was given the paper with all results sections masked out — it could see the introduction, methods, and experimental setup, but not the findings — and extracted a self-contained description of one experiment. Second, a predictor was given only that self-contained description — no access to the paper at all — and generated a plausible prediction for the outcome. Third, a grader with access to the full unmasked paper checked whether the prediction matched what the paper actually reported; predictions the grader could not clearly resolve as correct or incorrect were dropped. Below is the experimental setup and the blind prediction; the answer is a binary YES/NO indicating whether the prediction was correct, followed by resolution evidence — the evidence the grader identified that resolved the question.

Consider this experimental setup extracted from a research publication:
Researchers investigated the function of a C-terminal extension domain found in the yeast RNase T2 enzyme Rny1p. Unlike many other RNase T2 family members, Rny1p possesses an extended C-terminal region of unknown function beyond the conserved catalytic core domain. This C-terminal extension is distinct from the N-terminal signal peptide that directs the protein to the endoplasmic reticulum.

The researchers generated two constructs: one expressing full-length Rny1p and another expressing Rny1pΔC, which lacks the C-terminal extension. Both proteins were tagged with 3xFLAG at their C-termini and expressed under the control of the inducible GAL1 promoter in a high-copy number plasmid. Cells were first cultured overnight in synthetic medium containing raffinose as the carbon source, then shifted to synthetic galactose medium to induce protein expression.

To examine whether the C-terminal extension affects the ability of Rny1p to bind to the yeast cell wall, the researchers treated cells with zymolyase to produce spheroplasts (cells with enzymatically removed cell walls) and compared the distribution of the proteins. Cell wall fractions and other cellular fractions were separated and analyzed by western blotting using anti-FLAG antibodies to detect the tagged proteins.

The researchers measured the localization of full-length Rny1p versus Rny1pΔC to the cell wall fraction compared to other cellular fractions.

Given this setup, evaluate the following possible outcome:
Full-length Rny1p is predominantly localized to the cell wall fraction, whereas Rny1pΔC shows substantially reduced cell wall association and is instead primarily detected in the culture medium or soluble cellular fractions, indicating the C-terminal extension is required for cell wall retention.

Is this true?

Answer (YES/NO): YES